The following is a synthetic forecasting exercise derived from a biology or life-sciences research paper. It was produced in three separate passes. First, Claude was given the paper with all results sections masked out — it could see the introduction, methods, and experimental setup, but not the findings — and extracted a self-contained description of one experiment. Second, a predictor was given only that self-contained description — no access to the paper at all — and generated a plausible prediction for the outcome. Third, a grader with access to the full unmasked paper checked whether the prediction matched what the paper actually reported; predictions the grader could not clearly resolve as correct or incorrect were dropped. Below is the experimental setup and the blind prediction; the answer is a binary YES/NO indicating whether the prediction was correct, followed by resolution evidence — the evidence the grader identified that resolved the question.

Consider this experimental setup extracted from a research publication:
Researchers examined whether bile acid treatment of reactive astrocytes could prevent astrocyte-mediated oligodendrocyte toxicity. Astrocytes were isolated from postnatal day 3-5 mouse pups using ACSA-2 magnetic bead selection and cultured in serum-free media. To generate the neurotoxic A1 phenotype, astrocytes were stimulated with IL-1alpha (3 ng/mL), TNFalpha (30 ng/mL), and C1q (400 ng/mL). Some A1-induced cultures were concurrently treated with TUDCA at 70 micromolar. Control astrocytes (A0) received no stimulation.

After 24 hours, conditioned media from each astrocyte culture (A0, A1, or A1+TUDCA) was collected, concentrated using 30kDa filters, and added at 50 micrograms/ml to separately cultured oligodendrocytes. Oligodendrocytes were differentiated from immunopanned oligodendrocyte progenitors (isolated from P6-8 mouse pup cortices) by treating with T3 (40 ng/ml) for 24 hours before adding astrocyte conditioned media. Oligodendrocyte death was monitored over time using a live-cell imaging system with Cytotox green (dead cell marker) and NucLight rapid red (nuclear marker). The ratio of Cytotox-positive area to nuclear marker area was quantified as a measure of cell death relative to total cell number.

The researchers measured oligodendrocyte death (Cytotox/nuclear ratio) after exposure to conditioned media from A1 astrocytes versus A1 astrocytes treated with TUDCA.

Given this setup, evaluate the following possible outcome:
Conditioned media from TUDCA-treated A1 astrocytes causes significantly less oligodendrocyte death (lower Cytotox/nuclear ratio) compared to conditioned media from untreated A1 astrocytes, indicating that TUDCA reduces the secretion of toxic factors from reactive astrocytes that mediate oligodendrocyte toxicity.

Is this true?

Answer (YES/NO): YES